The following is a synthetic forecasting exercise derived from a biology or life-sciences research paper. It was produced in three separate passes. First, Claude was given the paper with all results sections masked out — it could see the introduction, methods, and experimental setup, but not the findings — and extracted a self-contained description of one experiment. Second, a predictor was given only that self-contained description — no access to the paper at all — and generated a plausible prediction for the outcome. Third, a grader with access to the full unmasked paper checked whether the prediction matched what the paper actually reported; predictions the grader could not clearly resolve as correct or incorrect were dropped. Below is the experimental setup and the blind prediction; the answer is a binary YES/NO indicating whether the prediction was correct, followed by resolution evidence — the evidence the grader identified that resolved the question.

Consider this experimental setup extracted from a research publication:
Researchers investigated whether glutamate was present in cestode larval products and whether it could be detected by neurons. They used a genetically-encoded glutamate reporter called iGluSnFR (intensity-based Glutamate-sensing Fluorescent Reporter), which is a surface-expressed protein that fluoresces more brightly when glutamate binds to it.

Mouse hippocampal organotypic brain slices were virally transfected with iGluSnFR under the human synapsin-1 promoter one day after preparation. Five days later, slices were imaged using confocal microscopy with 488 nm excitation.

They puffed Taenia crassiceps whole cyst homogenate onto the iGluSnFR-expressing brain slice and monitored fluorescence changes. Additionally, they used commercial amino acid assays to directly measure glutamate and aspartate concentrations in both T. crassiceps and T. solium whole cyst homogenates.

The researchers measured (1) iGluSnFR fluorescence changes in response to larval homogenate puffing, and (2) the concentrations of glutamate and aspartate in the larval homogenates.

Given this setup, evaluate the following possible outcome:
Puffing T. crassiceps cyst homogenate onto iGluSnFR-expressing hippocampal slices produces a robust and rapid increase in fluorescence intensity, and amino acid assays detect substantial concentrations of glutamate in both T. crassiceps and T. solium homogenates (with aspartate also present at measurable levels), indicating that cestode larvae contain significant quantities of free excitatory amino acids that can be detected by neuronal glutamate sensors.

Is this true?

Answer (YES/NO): NO